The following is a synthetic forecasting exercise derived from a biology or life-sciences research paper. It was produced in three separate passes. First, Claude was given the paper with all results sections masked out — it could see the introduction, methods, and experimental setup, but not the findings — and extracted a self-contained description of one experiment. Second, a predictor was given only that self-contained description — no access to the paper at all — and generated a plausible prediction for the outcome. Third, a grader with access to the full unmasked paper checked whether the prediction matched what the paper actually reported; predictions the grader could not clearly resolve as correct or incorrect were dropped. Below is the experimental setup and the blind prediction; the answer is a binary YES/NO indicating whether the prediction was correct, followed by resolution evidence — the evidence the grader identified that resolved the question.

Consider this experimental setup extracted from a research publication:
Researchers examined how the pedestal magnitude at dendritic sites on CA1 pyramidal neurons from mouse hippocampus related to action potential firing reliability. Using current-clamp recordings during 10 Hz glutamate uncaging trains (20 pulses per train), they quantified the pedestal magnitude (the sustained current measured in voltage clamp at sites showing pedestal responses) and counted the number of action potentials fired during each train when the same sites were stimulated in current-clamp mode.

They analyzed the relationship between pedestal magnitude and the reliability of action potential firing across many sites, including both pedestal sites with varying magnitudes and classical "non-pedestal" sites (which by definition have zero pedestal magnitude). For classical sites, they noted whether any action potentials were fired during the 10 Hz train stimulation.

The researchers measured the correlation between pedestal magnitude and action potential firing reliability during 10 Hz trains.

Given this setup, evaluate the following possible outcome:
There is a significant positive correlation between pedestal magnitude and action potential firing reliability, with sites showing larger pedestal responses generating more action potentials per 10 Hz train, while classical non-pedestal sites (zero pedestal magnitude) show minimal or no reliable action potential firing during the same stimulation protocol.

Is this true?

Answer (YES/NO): YES